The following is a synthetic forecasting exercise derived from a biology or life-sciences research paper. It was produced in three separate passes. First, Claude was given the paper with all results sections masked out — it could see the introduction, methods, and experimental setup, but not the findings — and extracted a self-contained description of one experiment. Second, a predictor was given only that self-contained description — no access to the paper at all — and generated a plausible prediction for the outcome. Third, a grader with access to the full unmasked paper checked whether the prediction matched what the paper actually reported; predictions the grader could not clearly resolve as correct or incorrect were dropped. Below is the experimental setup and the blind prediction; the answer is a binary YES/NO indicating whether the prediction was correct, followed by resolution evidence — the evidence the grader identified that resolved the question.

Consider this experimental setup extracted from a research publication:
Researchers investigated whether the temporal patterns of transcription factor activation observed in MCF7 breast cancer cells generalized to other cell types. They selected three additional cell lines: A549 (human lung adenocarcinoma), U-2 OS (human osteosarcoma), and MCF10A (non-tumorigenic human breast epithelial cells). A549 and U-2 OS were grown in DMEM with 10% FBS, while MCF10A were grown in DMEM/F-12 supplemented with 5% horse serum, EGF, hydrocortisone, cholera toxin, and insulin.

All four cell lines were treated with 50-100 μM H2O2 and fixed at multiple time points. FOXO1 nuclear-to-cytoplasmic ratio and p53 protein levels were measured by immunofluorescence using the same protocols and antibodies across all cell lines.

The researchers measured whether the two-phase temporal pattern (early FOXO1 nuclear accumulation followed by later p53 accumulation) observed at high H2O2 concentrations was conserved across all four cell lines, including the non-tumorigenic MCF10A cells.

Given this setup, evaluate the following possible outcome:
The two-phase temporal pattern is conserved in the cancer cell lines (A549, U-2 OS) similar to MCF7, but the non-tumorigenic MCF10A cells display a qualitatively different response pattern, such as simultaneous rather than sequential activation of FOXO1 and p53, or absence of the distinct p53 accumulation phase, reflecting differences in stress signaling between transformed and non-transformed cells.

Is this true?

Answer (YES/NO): NO